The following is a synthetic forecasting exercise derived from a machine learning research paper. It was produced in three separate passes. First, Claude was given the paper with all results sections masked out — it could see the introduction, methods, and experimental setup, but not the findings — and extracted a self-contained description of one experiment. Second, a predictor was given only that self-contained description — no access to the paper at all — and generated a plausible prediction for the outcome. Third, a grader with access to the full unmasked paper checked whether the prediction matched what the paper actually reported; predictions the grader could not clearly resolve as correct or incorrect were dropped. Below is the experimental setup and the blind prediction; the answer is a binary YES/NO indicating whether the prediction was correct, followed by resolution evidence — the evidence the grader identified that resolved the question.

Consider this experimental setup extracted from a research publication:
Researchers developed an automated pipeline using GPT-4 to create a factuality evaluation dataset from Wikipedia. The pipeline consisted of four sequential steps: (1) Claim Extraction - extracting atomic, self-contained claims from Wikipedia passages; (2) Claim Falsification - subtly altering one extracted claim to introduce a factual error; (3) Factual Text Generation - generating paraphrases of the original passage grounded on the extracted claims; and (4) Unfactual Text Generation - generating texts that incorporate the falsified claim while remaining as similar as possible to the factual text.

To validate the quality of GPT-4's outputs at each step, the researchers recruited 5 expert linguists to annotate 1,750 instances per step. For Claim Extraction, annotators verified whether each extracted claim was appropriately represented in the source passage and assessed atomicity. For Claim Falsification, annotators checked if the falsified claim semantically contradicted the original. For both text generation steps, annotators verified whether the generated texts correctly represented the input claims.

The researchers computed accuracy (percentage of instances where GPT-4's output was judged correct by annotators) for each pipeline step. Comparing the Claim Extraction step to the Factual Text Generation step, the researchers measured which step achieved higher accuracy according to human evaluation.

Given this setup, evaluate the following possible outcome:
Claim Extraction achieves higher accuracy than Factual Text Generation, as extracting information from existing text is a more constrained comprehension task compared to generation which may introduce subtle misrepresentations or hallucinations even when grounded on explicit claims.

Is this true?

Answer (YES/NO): YES